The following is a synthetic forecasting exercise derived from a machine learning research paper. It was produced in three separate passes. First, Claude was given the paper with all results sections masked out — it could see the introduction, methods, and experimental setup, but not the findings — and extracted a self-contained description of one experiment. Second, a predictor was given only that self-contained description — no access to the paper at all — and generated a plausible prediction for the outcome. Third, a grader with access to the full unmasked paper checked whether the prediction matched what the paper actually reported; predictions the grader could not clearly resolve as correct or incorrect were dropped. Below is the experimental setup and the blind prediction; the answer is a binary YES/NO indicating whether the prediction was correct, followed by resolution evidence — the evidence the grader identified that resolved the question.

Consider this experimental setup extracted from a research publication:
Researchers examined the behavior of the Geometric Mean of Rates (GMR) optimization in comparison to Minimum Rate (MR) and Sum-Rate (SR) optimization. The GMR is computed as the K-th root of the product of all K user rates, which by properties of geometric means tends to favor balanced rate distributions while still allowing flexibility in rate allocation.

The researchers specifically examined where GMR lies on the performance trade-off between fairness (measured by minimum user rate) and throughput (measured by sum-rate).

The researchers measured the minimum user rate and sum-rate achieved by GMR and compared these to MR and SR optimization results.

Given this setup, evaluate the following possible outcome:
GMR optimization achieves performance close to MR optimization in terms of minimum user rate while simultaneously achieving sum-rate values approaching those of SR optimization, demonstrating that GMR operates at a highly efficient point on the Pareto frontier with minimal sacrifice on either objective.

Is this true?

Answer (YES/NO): NO